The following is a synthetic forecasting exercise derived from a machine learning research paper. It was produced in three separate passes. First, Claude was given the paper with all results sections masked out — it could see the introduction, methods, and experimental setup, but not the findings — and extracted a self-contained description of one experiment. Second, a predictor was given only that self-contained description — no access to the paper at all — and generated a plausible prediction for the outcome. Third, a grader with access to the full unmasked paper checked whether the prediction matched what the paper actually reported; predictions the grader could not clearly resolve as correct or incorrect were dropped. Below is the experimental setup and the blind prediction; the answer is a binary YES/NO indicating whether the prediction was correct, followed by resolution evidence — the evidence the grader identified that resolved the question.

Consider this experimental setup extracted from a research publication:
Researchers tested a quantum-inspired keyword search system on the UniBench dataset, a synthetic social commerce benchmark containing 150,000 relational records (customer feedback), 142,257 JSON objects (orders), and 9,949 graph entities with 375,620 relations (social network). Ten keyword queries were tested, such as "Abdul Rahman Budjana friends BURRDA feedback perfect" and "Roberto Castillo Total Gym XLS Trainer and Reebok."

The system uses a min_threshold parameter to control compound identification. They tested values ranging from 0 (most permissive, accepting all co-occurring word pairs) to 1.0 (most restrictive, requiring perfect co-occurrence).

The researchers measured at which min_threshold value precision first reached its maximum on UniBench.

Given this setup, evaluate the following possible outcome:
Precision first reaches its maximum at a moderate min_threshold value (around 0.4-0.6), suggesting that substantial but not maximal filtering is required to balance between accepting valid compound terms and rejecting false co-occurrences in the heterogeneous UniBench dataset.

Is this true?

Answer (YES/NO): YES